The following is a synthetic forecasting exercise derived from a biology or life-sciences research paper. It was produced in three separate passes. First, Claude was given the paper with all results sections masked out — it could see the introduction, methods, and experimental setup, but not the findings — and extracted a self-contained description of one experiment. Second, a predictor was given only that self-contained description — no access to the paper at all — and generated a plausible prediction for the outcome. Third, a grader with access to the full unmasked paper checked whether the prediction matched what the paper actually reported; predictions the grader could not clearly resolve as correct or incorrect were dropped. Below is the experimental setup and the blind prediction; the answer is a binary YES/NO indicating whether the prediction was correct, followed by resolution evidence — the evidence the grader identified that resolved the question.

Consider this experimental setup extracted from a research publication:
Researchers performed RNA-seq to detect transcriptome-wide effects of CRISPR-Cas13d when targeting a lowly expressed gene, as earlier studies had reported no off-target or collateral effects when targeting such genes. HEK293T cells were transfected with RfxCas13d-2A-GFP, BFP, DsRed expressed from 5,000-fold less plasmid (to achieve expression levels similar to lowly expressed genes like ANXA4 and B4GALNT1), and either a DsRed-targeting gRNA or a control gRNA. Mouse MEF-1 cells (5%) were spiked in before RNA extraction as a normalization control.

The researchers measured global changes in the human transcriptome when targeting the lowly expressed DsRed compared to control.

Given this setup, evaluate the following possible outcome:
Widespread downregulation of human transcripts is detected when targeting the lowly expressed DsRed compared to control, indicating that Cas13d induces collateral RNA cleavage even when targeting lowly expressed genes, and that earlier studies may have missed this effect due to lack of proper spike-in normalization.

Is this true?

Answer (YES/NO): NO